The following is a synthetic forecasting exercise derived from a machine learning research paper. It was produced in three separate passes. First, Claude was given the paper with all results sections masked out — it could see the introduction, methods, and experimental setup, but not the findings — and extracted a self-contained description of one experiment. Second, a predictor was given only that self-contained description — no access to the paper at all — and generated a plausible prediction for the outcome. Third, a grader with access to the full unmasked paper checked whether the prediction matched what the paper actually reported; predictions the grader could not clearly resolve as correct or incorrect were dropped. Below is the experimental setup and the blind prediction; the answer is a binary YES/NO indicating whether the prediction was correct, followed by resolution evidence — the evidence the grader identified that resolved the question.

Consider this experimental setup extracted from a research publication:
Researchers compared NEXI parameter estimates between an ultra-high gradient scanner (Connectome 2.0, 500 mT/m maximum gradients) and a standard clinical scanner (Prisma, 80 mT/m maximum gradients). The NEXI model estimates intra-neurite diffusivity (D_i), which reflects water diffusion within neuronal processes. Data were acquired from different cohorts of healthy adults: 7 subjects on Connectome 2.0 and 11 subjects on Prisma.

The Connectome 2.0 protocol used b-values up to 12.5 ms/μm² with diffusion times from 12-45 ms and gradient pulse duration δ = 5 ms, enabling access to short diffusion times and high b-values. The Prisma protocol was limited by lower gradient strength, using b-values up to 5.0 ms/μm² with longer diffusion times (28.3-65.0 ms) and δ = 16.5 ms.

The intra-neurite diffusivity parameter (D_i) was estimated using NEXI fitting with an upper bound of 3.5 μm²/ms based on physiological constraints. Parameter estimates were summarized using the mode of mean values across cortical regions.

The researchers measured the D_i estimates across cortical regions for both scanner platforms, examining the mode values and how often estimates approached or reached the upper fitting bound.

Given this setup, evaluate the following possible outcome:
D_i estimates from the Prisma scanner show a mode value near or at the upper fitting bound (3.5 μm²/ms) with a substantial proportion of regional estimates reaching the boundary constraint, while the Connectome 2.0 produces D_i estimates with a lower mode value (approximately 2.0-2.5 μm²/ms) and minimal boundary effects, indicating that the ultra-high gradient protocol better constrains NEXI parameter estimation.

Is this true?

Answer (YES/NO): NO